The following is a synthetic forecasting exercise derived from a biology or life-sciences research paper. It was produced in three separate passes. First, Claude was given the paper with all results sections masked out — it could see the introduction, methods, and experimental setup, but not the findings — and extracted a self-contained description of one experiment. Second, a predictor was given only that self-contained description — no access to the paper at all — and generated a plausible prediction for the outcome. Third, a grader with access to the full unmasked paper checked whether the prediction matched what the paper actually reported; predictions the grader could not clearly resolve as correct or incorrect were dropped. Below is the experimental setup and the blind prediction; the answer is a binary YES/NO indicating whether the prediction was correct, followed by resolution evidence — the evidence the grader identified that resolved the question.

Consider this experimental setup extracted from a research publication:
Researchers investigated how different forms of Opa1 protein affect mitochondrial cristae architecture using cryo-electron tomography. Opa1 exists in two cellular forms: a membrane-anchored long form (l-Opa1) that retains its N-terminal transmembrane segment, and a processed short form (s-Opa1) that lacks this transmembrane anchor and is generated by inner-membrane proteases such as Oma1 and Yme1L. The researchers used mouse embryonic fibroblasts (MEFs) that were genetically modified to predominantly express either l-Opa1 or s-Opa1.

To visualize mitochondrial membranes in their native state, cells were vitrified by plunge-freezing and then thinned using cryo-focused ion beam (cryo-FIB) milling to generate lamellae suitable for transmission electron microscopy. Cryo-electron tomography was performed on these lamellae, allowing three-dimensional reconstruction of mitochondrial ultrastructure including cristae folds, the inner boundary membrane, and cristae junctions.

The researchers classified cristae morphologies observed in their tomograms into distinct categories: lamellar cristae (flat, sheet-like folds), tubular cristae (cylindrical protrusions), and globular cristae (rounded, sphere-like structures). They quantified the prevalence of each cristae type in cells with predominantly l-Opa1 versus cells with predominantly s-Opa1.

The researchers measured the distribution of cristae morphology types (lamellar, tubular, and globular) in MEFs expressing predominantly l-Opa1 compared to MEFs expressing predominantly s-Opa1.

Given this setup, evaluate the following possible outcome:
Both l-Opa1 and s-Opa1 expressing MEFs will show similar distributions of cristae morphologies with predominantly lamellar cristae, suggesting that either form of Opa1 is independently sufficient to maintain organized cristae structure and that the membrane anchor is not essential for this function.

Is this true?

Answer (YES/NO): NO